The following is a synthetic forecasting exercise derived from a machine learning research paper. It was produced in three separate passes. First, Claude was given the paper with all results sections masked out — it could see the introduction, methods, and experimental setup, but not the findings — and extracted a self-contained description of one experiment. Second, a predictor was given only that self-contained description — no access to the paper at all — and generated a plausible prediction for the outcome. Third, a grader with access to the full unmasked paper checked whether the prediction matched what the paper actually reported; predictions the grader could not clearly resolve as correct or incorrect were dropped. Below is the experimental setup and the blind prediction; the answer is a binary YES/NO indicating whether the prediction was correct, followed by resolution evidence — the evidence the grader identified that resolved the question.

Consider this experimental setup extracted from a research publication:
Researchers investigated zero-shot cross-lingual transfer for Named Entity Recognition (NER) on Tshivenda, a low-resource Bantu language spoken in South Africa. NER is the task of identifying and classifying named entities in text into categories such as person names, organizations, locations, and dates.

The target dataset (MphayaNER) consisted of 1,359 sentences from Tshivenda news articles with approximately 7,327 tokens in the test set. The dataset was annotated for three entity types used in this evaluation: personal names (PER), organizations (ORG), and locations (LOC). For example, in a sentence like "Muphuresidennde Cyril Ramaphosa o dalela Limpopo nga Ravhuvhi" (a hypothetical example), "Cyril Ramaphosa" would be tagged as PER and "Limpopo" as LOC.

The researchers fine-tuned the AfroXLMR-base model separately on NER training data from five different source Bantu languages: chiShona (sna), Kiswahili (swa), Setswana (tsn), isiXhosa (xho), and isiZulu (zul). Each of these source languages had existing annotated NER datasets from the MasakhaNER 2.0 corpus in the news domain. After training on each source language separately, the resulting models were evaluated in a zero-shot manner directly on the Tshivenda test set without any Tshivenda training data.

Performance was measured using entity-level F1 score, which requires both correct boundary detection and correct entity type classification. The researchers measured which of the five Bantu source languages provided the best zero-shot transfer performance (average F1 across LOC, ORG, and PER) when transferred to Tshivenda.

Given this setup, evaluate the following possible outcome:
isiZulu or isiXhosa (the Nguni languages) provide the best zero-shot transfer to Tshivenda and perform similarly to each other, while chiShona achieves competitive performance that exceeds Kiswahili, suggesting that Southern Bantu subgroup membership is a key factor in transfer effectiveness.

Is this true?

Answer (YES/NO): NO